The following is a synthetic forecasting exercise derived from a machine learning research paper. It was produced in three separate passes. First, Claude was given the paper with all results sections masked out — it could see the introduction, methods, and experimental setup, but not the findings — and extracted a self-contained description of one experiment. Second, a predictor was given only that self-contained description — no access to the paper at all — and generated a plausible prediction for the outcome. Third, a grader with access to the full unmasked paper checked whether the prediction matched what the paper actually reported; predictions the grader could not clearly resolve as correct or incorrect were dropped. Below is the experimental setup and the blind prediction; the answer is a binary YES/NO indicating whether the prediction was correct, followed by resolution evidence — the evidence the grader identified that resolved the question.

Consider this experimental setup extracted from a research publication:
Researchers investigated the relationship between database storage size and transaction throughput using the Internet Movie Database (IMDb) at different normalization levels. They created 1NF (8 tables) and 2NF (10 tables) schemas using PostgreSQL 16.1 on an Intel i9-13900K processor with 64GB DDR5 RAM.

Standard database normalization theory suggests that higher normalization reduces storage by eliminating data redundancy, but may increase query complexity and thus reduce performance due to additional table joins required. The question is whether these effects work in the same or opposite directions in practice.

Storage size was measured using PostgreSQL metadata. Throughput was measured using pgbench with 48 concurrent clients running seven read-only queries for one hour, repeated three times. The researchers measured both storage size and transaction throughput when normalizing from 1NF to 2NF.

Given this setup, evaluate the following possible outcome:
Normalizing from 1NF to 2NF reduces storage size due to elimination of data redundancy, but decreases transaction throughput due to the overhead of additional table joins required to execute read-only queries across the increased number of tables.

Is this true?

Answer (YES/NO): NO